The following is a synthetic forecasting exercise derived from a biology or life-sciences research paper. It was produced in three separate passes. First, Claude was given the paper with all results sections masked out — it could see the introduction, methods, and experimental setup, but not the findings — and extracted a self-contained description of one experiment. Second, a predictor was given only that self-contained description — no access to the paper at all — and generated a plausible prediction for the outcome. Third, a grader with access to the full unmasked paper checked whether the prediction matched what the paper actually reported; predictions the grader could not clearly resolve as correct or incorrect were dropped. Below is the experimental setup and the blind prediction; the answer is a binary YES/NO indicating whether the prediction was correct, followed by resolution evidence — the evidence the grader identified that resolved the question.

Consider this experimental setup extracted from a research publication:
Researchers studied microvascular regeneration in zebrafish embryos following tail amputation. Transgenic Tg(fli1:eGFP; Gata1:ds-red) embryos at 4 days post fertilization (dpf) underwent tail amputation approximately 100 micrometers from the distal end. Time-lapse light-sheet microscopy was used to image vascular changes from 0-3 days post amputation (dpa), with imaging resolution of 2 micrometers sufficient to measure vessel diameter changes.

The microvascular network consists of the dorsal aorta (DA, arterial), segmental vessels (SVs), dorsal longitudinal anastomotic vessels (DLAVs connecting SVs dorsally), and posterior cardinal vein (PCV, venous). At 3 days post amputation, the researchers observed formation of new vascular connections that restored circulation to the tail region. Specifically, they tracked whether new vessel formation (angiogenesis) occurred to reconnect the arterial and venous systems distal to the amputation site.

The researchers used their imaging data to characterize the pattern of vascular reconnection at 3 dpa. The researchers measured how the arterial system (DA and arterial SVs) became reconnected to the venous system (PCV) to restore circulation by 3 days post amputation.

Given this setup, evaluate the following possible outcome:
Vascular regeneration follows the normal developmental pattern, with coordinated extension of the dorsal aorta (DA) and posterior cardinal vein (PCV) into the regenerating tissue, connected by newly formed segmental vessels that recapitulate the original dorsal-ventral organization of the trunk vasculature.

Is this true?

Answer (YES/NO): NO